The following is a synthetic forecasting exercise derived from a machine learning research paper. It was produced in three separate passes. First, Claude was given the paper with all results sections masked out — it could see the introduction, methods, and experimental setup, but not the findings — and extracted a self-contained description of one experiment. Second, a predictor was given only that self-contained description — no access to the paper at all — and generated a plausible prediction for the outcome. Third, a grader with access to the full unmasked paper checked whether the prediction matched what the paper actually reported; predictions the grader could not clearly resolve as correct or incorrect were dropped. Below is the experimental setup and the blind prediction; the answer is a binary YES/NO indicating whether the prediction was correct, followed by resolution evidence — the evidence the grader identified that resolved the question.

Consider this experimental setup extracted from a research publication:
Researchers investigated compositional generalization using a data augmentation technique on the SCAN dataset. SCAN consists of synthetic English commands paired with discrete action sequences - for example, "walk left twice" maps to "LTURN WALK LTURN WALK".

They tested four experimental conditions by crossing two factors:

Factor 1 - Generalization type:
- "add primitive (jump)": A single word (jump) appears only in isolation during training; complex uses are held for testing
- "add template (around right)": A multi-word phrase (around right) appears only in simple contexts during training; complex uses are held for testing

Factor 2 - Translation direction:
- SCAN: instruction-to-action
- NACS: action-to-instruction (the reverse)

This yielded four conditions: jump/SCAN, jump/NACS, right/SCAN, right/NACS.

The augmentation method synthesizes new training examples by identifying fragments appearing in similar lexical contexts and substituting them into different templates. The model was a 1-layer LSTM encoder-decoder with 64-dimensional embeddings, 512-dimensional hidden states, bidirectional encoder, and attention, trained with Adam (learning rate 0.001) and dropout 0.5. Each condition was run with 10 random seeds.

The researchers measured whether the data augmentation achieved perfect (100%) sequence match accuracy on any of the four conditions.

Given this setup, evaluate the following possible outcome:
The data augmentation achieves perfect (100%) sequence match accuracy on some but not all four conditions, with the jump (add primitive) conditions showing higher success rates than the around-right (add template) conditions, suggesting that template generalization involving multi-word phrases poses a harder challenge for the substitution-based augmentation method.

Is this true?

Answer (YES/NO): NO